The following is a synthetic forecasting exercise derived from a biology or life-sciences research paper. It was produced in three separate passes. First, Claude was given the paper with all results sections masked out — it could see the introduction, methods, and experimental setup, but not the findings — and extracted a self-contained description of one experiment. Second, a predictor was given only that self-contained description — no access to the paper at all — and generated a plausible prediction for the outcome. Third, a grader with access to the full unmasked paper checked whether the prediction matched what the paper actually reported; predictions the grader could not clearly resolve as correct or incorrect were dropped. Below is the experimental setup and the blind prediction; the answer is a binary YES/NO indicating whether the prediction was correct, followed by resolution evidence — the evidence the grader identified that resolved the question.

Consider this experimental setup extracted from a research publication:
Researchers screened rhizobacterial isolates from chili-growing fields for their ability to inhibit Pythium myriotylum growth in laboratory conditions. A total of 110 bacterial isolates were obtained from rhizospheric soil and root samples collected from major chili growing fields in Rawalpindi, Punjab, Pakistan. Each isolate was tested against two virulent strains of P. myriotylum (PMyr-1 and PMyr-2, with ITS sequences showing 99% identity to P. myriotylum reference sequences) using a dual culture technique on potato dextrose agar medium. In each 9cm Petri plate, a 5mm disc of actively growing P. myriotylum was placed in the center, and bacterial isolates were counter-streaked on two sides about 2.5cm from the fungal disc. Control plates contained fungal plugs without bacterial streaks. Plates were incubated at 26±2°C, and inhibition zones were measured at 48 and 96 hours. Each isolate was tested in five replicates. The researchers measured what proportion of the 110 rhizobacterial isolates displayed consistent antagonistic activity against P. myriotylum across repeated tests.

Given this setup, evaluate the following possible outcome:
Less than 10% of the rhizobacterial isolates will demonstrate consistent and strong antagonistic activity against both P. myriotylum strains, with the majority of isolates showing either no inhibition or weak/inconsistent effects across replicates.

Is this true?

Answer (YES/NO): YES